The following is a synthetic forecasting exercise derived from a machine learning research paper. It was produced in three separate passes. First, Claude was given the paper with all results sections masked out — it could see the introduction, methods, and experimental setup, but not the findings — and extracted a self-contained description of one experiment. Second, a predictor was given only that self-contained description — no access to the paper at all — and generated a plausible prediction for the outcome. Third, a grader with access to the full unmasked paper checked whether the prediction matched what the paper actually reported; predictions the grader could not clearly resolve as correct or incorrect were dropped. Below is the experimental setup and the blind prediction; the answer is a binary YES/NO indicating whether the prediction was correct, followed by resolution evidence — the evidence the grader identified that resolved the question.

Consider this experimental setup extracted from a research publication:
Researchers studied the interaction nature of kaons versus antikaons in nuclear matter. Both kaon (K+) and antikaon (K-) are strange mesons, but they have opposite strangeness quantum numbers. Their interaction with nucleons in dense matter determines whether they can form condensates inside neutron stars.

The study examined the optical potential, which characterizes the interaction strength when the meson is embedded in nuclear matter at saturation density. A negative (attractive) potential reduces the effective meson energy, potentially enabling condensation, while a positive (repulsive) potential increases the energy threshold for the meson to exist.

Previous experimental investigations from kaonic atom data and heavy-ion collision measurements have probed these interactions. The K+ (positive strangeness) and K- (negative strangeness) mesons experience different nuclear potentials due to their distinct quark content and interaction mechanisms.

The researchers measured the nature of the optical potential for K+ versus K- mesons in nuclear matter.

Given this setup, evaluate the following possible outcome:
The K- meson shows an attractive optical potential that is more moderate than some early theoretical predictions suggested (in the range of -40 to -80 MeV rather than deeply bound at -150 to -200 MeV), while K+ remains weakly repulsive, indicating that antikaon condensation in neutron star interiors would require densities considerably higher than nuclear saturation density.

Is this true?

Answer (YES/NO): NO